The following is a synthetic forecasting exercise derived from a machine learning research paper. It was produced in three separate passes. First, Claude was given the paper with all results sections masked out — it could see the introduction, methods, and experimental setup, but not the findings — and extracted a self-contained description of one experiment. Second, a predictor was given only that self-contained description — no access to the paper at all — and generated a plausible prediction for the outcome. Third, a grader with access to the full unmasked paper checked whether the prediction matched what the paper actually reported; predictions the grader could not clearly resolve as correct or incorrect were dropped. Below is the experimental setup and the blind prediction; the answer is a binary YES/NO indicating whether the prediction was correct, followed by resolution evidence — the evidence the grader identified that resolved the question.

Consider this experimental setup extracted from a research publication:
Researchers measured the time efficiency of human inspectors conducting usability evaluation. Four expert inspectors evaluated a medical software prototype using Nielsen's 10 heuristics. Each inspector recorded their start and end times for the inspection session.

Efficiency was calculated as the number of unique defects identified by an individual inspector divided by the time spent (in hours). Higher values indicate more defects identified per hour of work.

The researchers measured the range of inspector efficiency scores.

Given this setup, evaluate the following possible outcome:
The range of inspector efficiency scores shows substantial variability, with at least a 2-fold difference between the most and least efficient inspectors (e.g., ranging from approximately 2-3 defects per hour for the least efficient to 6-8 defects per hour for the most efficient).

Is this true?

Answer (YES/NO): NO